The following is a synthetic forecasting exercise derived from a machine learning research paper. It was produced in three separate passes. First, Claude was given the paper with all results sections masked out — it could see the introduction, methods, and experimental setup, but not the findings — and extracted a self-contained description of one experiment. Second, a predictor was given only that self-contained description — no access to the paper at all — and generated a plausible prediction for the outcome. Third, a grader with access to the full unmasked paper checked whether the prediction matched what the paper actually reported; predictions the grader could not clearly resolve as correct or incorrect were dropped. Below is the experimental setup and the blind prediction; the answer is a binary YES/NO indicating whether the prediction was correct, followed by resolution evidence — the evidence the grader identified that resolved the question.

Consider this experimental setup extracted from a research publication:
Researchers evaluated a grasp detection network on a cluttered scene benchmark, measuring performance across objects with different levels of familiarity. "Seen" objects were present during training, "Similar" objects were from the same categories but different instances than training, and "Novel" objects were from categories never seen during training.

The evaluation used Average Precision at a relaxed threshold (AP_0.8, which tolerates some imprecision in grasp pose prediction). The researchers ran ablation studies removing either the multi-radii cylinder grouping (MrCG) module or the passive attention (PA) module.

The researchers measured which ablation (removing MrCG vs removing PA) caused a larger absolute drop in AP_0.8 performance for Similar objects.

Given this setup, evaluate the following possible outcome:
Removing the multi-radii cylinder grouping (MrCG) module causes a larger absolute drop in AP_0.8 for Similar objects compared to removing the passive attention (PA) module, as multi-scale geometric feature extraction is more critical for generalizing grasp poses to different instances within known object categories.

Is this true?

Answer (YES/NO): YES